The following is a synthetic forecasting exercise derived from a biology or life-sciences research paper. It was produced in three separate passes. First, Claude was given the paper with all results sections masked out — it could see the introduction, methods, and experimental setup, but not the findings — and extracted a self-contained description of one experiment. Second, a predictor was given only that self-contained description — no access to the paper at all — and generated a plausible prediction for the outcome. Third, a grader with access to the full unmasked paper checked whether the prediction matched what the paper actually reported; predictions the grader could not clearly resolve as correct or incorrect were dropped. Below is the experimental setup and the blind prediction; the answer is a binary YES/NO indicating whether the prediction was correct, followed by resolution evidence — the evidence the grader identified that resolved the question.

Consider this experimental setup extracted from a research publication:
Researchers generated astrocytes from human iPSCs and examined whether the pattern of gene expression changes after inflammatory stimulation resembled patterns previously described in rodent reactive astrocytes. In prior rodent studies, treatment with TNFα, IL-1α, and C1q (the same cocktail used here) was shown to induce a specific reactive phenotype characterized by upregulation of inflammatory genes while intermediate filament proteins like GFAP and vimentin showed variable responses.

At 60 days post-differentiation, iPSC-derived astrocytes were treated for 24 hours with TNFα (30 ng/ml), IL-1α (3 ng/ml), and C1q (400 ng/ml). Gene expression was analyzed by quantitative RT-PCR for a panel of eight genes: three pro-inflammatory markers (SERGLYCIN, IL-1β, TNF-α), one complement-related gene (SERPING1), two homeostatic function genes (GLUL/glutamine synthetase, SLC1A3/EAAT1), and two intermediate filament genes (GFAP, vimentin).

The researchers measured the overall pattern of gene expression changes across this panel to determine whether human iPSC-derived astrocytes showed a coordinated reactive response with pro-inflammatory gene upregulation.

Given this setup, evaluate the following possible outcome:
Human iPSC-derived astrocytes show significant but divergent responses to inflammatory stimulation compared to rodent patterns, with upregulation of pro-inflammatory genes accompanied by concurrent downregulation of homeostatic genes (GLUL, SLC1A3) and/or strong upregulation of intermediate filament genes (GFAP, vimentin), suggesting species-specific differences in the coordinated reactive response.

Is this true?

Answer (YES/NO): NO